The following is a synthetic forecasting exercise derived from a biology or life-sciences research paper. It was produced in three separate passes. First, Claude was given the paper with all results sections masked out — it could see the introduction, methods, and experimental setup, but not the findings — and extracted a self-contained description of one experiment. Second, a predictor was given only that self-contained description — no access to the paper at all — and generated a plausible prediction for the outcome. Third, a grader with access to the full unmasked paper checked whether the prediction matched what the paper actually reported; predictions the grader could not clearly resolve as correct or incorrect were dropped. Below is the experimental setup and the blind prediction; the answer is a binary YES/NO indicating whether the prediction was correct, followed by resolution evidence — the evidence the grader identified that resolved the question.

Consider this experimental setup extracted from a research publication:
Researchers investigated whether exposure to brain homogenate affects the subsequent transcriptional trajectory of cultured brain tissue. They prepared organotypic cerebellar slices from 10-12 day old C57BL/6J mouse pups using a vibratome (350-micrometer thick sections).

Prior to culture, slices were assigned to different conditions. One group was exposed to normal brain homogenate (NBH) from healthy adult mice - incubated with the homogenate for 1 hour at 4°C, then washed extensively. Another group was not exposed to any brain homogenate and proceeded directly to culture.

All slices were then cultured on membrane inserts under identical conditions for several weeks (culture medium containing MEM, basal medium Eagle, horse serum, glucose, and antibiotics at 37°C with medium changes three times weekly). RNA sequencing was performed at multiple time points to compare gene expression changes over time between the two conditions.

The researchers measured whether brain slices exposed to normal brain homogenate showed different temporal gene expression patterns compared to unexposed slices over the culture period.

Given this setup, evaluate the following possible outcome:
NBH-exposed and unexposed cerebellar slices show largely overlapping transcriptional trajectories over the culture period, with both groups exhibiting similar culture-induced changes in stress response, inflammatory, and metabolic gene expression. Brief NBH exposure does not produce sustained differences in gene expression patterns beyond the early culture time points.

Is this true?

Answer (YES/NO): YES